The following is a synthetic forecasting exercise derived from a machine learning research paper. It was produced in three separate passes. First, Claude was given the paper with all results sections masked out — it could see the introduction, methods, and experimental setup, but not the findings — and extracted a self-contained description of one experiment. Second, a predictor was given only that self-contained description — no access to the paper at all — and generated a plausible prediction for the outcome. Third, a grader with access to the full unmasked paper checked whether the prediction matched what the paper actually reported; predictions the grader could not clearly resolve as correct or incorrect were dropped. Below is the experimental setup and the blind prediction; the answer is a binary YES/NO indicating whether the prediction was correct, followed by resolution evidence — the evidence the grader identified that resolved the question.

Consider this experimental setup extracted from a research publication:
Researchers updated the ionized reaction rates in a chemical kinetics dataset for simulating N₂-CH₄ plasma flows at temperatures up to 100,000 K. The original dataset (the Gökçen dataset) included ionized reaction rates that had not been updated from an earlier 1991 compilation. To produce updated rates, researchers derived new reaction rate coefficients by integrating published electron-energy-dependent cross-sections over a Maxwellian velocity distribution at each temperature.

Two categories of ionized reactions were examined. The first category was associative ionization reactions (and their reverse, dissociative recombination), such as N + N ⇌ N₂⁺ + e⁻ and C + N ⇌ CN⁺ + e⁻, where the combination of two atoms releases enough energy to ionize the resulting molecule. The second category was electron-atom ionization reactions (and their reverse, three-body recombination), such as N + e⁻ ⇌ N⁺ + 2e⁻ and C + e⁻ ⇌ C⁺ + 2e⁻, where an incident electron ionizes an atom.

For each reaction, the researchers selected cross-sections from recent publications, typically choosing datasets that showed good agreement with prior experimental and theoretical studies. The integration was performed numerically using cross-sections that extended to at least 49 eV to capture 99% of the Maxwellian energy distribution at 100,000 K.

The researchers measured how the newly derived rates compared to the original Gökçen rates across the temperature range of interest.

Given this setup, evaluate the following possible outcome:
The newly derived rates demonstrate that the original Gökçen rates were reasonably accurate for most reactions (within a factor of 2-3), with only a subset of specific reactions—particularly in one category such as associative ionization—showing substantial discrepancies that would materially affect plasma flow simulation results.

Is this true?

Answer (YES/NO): NO